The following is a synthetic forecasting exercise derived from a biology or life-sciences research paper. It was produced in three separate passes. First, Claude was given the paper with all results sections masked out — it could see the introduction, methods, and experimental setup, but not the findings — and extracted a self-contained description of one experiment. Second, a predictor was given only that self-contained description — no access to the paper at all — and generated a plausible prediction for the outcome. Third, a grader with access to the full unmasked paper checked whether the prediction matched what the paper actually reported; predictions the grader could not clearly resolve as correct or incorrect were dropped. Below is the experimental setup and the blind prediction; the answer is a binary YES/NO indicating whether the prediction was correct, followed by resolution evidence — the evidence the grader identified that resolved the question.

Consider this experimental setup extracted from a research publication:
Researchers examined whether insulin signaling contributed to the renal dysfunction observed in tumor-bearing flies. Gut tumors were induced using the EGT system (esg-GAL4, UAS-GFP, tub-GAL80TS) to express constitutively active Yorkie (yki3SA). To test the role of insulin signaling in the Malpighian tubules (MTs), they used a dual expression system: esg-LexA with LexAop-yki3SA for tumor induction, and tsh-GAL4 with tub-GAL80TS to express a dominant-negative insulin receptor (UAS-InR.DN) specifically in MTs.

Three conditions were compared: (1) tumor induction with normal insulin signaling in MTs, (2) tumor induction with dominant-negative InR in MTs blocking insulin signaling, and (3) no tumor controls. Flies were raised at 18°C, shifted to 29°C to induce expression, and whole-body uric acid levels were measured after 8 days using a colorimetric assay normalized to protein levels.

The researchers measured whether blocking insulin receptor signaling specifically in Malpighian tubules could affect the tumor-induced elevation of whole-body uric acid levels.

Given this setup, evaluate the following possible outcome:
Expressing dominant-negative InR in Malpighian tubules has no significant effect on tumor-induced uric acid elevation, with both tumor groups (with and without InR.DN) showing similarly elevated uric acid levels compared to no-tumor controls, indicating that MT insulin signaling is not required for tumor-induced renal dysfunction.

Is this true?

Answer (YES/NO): YES